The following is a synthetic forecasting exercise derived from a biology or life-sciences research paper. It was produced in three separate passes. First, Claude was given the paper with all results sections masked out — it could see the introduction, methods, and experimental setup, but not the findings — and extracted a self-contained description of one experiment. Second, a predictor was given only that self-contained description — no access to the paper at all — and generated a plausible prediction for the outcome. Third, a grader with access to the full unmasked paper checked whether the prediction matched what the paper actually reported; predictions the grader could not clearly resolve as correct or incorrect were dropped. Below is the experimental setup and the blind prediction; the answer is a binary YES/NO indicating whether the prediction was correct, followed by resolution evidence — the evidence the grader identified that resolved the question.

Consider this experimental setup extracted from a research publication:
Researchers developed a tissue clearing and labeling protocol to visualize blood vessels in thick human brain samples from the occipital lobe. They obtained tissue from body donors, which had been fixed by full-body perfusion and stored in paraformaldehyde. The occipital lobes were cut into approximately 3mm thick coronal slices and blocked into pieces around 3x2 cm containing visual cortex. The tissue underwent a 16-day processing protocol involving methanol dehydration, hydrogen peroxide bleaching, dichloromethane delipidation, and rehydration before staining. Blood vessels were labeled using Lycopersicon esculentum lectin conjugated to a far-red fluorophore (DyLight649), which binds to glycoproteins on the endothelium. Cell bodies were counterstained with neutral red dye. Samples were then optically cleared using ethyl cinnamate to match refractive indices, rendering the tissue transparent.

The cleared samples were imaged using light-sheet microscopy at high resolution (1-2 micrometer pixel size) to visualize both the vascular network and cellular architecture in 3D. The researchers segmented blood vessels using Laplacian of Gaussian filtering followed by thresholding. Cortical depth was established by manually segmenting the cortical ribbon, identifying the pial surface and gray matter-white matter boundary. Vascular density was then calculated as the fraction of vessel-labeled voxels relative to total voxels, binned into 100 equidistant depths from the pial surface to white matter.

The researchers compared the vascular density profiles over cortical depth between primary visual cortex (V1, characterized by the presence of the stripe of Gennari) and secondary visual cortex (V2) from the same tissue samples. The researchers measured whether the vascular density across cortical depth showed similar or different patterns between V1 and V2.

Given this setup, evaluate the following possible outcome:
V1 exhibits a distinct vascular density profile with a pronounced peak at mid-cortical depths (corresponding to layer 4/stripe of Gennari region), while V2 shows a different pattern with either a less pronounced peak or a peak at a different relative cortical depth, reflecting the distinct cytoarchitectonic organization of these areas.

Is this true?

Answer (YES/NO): YES